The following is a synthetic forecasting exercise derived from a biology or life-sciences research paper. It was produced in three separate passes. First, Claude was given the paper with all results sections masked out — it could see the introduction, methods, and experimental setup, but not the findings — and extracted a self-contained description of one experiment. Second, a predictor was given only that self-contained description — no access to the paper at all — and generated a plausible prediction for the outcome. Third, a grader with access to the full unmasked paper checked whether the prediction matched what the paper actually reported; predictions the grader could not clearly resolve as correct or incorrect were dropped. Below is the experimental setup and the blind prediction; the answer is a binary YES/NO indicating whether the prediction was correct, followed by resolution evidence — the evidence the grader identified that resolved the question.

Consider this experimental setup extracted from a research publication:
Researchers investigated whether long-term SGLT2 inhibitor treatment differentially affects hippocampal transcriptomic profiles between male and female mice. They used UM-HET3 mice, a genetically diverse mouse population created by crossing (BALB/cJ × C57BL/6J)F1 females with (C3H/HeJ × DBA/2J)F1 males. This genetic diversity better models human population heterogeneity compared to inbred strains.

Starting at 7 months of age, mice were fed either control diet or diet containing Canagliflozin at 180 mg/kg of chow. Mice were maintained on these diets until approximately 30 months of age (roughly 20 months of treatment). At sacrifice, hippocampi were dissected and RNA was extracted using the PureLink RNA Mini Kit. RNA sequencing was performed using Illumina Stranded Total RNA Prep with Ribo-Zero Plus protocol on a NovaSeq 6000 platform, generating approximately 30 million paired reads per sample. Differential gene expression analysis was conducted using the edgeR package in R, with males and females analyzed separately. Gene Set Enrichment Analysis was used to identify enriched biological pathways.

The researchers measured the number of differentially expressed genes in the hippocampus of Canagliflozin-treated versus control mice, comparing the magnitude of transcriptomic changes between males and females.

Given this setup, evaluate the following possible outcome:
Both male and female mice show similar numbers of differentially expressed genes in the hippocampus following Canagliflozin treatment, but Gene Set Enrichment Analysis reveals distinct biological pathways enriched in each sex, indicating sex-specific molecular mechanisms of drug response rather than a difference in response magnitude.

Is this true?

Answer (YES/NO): NO